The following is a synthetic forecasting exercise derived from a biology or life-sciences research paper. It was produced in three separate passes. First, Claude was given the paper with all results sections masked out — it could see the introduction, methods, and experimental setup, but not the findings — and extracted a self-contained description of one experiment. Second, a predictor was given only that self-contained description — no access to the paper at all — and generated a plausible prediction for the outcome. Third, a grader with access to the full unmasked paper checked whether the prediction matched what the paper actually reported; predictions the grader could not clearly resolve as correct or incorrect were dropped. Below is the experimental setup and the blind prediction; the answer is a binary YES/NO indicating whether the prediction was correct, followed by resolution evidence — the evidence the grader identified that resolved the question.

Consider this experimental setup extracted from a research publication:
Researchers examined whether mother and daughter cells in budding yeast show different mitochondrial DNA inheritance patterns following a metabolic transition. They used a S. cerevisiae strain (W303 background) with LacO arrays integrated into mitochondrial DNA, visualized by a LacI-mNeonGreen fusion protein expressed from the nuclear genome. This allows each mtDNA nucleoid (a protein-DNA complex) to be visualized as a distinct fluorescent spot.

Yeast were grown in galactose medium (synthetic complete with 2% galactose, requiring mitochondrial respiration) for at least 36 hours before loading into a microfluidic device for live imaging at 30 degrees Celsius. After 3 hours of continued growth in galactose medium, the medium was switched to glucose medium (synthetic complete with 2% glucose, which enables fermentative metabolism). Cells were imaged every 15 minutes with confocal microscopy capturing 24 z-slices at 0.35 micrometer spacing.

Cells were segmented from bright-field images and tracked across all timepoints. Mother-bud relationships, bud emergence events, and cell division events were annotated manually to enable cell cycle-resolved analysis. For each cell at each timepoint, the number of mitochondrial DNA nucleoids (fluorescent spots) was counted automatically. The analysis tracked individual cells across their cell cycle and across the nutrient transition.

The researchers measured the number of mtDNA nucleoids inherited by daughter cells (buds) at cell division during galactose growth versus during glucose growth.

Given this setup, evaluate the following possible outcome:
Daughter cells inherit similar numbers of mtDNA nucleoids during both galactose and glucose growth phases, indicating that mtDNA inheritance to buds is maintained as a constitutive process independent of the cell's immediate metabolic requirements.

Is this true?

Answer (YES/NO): NO